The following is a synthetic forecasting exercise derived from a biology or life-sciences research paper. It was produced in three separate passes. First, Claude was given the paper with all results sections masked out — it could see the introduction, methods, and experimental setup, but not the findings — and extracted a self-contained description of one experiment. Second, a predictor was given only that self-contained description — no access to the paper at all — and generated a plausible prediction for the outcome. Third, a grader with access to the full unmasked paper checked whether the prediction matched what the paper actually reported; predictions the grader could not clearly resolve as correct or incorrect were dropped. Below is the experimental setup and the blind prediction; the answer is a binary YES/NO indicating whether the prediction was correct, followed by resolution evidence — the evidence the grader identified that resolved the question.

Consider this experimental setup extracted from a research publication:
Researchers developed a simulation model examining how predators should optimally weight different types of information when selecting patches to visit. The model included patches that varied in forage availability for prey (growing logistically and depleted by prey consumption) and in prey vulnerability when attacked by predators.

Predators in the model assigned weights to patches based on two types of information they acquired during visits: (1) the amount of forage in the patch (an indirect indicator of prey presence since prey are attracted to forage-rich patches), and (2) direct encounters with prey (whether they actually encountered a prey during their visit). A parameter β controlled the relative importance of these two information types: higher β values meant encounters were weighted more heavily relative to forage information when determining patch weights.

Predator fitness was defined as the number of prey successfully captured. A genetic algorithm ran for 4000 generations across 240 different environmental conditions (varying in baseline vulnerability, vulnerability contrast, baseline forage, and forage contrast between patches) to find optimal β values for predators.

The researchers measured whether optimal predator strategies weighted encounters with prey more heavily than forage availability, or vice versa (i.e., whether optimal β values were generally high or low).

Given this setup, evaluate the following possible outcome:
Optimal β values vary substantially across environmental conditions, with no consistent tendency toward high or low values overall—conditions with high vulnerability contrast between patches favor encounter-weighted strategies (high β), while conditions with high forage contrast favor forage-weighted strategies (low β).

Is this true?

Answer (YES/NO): NO